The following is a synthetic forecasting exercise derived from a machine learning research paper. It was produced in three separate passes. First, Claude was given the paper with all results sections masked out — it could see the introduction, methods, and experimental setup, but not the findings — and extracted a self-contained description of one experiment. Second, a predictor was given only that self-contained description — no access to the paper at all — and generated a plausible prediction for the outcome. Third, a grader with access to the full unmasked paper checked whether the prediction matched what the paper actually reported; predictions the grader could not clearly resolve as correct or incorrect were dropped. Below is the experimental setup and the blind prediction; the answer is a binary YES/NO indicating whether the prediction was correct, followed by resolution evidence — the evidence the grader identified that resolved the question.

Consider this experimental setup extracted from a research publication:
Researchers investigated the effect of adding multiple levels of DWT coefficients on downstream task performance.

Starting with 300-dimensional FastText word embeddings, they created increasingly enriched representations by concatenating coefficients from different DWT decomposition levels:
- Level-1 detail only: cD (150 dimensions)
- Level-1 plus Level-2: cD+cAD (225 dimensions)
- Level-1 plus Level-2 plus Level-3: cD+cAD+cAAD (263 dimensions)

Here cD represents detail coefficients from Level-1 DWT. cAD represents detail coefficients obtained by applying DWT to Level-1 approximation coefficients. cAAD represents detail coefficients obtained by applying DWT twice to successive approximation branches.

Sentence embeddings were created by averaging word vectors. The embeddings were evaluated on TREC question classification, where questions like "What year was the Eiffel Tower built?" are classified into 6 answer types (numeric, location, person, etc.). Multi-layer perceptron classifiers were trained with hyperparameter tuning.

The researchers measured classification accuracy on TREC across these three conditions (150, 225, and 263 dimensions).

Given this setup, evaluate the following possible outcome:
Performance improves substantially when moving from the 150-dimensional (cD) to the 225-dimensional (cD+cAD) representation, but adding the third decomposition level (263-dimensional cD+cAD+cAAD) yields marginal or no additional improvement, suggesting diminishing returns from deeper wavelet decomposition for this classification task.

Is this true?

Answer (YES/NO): NO